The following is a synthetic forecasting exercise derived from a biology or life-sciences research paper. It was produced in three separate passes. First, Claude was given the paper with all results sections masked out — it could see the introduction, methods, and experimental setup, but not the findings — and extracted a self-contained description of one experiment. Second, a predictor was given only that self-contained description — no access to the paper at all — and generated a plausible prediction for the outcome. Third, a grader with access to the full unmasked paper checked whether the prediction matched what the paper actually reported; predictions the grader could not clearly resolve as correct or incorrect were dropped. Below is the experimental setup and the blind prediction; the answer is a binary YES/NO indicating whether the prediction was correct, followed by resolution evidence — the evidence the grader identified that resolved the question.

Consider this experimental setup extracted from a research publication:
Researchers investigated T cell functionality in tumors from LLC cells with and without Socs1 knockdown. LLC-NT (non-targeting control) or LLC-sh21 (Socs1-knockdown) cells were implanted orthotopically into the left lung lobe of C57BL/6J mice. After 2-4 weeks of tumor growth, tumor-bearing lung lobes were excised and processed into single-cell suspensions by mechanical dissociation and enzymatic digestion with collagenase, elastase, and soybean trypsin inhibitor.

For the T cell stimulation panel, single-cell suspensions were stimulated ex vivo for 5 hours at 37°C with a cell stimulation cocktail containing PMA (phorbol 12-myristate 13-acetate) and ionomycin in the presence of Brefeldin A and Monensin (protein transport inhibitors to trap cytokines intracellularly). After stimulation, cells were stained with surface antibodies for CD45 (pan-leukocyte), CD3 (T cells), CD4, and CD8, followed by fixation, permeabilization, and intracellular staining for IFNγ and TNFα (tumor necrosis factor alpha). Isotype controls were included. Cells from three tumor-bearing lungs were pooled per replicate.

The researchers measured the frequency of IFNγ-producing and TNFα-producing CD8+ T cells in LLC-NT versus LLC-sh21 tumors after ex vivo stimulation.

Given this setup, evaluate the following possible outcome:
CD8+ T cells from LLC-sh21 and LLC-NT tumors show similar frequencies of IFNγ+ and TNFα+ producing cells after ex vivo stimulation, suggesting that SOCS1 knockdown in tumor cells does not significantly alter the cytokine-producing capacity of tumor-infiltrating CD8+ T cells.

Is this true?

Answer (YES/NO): NO